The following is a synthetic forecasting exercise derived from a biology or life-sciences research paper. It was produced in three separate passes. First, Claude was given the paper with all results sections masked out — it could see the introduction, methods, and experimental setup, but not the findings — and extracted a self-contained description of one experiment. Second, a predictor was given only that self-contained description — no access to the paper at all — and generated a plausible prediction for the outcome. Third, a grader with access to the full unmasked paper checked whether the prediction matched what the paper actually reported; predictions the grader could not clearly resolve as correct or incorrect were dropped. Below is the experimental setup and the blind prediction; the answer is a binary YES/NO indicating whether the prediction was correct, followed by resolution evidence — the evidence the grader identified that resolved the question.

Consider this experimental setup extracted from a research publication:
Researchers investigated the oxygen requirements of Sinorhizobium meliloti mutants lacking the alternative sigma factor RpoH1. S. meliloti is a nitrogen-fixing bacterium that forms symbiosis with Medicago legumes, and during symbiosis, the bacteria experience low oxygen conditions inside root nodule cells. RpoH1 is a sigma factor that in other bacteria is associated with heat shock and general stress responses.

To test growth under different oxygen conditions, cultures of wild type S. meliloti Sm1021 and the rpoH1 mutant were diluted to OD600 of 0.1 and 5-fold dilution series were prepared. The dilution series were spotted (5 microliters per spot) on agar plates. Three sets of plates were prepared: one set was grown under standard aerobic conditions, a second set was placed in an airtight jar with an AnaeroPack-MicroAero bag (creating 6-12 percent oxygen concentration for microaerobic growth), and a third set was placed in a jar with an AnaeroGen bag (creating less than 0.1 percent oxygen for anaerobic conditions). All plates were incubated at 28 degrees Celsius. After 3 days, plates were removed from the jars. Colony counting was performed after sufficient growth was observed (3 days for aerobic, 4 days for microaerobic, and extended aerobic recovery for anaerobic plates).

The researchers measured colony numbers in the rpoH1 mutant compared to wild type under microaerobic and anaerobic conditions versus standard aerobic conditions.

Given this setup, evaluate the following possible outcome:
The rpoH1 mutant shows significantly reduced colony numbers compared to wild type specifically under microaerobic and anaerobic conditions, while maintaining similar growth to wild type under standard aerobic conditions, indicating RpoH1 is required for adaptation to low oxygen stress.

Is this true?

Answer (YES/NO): NO